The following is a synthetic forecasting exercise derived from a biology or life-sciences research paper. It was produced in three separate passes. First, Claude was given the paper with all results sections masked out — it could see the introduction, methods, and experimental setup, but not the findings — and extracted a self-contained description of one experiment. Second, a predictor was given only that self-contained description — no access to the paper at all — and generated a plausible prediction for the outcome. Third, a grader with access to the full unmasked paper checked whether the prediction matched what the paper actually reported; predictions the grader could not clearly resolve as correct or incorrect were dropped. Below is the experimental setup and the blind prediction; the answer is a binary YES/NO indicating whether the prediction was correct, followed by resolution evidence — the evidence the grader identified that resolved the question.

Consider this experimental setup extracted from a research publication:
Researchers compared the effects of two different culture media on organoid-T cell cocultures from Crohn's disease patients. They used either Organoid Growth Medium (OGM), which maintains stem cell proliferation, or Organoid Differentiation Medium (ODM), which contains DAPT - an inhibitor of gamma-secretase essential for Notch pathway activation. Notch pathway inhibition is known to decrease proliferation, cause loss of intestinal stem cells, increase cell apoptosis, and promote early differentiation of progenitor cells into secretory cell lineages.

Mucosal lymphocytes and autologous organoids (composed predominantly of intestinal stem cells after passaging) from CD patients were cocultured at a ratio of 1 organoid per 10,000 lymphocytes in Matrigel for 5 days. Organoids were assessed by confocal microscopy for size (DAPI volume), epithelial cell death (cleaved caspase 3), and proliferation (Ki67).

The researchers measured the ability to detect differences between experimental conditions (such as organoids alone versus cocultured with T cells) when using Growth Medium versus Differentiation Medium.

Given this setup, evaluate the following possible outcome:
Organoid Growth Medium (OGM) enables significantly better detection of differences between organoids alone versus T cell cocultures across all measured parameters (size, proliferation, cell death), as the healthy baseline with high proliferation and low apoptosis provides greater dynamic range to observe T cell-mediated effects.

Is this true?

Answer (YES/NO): YES